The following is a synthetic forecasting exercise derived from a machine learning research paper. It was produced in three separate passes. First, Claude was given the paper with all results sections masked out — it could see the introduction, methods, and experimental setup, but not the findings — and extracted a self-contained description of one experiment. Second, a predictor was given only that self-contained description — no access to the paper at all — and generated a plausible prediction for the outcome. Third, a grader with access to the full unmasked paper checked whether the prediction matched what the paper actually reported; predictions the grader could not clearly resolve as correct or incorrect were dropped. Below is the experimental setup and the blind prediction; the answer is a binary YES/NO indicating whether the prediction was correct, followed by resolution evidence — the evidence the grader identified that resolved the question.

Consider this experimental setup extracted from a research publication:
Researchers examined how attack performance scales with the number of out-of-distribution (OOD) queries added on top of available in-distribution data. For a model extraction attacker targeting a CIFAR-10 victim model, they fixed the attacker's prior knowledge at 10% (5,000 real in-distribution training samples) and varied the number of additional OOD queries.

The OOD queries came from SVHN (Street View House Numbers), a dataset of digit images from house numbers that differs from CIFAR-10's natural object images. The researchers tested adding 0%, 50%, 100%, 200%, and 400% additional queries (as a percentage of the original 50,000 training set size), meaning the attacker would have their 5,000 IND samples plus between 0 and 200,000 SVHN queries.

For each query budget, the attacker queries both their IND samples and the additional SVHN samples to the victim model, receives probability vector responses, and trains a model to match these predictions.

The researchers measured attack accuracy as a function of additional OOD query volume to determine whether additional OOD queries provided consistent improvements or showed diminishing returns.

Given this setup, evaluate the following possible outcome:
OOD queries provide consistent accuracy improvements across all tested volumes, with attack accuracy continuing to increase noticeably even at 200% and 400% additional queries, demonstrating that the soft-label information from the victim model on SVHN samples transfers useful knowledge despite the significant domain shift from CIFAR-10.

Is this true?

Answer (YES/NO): NO